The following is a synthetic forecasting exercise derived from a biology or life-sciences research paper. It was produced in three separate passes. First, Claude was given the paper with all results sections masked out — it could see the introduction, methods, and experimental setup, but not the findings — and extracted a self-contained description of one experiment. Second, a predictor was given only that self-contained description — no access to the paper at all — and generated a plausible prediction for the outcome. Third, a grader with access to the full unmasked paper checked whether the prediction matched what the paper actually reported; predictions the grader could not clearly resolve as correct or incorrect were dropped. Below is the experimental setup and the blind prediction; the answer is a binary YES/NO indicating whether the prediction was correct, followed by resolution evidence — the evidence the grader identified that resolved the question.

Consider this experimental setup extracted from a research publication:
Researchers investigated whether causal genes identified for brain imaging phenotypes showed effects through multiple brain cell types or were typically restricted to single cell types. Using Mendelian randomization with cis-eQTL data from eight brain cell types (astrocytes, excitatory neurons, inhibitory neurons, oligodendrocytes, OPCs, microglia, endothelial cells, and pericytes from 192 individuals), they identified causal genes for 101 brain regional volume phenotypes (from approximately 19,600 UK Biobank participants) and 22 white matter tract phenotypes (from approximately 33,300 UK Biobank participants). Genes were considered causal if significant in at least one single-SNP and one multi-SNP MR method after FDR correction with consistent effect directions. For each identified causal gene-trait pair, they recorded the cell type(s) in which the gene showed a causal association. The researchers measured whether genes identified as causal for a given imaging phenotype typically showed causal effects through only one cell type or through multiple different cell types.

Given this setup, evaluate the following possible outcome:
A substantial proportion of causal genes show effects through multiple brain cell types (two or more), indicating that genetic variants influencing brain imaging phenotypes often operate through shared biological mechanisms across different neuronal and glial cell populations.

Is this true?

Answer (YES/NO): NO